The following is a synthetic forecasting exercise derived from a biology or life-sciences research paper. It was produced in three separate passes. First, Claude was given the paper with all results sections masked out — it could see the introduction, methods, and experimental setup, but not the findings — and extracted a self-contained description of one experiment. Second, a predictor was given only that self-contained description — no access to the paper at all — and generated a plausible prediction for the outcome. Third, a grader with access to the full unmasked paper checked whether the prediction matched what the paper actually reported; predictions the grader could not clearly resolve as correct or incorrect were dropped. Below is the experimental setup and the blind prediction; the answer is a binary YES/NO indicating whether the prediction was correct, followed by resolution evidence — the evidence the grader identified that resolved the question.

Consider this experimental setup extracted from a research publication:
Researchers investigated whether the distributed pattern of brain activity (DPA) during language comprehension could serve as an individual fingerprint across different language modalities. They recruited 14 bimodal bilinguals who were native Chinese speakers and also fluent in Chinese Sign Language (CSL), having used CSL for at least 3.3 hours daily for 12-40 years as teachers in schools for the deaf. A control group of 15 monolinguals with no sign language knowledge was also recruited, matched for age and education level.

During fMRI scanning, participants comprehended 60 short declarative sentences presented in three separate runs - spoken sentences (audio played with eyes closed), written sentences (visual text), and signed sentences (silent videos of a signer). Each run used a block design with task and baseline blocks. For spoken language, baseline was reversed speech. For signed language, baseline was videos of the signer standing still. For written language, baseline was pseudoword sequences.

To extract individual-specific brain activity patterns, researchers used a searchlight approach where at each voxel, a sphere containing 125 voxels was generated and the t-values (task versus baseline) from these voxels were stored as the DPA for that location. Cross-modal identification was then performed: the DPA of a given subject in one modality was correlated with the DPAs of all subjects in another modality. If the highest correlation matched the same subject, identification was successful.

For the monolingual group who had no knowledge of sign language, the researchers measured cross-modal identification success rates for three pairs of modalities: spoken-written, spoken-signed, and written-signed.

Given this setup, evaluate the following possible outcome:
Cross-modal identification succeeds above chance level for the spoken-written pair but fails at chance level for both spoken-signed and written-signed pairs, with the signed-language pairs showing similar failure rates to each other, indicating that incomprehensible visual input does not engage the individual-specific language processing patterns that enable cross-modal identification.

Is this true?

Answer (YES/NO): NO